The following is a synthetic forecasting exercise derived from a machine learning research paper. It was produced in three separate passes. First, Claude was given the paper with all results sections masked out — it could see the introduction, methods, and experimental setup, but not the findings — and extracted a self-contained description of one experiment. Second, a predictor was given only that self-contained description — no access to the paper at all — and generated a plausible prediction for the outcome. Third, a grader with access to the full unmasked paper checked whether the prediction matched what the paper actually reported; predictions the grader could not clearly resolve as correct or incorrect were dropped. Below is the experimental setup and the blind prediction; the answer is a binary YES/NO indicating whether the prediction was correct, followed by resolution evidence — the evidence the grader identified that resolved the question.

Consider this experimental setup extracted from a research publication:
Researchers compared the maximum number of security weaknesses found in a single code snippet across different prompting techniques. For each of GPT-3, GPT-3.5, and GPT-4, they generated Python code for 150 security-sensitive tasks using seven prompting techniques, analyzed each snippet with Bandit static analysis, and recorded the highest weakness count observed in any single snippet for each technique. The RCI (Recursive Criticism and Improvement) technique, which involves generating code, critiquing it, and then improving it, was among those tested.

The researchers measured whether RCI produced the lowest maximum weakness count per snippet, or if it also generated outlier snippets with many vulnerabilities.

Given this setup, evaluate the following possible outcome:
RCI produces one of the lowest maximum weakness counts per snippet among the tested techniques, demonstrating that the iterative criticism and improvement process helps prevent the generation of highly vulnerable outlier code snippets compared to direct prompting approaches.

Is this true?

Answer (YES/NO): NO